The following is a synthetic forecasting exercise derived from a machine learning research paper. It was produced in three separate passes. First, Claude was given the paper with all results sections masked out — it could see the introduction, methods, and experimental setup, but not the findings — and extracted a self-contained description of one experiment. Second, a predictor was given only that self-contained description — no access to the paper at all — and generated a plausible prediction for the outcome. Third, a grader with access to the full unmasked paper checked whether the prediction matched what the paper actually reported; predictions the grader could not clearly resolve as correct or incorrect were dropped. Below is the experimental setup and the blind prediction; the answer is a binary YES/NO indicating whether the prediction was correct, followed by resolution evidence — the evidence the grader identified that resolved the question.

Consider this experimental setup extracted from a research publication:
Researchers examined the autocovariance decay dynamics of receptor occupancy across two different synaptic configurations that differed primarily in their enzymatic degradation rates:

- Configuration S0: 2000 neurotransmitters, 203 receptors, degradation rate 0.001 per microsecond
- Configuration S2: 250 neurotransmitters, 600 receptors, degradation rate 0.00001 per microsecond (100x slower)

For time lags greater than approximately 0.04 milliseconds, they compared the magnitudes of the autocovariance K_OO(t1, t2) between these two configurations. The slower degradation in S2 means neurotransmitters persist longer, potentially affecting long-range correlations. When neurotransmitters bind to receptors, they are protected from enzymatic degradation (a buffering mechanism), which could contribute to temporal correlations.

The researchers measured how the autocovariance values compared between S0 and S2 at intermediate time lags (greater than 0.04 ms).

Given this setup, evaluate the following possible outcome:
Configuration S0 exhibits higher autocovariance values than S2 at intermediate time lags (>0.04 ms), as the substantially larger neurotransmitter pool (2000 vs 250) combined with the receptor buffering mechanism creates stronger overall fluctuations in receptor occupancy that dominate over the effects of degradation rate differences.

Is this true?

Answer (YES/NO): YES